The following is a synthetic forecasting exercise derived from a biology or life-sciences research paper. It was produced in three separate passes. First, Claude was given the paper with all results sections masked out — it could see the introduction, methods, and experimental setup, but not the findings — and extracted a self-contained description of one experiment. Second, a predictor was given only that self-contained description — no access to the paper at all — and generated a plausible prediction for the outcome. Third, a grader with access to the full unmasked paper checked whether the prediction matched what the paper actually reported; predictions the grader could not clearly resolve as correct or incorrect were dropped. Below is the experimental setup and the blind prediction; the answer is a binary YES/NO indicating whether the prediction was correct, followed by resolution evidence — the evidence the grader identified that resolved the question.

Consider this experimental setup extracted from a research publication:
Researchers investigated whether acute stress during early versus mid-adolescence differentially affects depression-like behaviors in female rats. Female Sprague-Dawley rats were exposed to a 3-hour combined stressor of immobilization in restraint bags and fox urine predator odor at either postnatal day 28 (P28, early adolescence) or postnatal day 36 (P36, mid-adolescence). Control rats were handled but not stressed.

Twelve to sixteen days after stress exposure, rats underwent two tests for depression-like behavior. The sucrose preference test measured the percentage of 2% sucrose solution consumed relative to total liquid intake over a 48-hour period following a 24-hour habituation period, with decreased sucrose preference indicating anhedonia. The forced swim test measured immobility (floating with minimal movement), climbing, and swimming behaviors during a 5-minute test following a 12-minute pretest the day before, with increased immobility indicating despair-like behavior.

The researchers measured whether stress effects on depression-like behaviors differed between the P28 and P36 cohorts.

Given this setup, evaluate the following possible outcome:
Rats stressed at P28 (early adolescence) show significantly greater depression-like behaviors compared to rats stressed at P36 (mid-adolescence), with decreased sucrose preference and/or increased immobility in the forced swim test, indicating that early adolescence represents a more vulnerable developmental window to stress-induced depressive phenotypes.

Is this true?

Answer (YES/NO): NO